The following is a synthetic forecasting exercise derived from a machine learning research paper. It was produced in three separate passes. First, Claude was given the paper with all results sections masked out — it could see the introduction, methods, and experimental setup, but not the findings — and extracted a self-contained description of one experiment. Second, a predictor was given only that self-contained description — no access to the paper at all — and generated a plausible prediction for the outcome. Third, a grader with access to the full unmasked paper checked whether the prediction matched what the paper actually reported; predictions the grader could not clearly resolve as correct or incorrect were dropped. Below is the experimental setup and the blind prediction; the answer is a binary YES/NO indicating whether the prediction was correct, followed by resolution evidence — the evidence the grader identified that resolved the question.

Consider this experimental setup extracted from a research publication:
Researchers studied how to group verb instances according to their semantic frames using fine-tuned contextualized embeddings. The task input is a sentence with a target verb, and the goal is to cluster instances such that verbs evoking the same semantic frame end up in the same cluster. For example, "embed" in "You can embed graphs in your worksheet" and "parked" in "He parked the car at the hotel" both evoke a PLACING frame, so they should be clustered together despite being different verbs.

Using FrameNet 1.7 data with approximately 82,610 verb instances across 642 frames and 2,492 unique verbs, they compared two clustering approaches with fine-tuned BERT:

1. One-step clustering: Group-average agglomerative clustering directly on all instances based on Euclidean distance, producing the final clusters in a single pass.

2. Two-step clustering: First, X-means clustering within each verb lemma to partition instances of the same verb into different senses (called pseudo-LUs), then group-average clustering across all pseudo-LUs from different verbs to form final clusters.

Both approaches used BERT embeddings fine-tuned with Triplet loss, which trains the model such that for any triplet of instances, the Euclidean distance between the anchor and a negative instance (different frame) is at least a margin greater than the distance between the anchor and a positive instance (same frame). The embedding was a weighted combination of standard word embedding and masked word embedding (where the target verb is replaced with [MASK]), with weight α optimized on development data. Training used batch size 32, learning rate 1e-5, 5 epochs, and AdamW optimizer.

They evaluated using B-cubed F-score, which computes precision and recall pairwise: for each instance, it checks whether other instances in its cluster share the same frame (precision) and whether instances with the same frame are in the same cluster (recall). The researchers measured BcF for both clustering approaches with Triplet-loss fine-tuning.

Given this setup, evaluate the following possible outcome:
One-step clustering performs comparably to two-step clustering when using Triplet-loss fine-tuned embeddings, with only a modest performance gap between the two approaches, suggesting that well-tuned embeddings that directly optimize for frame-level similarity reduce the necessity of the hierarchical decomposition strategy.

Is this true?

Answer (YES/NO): YES